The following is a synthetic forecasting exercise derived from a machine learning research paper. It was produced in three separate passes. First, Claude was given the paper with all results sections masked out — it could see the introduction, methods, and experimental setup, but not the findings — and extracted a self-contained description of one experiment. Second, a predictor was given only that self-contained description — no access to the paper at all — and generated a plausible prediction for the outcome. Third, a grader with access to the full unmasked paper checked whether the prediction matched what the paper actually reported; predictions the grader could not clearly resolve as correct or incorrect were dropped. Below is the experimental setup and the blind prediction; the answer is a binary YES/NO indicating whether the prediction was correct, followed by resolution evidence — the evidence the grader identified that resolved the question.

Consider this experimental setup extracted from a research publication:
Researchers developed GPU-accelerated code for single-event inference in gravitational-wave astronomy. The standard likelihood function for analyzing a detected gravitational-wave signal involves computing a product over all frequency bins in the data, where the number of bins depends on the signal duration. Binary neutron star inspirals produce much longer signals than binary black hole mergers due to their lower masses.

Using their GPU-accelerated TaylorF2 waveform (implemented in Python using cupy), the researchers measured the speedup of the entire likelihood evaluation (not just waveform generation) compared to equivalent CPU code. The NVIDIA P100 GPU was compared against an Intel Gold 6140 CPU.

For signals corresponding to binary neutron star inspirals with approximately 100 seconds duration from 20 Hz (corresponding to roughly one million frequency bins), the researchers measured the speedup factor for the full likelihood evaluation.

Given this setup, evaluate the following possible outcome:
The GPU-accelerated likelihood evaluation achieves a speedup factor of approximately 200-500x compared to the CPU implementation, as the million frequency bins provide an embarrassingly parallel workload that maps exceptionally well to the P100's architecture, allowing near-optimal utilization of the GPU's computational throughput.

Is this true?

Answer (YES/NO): NO